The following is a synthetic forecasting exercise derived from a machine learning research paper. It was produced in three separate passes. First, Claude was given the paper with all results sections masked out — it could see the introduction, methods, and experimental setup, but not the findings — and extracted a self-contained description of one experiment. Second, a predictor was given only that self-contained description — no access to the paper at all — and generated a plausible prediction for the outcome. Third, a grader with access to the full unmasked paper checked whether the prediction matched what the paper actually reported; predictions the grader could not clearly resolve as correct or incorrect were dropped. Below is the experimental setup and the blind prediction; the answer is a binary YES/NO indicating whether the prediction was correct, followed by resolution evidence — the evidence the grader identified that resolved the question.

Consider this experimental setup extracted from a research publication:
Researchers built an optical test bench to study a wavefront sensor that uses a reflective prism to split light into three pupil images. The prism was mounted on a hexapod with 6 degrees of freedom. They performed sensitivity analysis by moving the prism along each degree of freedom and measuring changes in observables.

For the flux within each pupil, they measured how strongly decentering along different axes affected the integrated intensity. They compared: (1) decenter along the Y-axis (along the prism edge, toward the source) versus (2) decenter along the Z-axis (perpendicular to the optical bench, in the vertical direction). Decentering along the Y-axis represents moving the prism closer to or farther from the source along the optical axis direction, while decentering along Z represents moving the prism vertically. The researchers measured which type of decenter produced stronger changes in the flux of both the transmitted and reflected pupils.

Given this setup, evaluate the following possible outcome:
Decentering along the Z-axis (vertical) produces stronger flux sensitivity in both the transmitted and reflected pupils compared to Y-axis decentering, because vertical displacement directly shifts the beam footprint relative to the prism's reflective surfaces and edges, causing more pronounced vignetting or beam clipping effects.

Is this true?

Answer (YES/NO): YES